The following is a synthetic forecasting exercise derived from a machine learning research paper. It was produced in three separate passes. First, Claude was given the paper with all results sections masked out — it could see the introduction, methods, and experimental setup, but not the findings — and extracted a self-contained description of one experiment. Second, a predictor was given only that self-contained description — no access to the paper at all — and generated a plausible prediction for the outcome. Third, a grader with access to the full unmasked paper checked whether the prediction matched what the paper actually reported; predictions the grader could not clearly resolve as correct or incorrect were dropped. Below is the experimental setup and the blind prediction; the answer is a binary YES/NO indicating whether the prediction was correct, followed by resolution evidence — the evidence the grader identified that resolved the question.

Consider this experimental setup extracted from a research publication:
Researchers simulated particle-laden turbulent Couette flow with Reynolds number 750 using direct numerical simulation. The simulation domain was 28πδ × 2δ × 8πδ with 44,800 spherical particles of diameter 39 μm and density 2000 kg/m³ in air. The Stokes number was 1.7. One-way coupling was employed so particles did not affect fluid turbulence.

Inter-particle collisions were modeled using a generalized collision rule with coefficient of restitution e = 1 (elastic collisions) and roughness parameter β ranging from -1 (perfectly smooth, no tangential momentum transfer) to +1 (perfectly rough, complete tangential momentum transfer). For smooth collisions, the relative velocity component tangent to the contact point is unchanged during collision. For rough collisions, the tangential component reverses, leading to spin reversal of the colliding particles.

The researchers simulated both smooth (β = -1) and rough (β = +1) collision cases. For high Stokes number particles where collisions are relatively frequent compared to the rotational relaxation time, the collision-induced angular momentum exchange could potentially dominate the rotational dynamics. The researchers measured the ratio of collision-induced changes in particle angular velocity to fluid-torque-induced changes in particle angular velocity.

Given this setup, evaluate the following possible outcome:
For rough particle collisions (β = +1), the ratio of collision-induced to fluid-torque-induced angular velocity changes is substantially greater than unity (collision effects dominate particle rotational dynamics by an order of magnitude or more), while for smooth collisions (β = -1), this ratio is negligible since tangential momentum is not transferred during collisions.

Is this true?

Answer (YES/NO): YES